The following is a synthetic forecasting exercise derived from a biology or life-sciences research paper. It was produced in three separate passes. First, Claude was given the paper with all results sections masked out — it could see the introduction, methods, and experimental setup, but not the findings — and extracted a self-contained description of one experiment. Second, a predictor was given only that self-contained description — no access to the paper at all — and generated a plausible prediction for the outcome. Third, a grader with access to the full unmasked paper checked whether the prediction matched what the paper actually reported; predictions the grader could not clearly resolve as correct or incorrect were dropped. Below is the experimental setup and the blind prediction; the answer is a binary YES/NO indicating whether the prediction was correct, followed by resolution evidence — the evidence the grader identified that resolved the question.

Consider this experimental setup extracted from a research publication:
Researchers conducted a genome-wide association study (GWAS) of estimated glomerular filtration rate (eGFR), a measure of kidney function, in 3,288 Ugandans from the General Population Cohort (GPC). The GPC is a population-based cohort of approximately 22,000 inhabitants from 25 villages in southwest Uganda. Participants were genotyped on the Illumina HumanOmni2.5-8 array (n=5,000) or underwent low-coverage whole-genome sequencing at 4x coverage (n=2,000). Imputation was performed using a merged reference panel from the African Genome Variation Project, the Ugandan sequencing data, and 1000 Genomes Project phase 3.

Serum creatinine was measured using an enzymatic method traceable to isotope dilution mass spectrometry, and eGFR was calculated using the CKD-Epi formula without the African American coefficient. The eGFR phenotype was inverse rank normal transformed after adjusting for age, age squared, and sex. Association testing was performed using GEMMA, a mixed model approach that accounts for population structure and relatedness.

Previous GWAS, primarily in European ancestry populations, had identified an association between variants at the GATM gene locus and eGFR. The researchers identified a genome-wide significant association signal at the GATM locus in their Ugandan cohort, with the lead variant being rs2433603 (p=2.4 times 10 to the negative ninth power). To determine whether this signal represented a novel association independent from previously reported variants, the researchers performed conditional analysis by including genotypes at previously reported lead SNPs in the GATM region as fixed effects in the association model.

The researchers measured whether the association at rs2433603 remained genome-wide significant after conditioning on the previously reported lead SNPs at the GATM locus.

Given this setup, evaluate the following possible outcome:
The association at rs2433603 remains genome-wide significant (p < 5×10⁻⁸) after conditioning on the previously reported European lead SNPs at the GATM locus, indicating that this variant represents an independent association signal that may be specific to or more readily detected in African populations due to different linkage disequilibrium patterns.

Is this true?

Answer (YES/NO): NO